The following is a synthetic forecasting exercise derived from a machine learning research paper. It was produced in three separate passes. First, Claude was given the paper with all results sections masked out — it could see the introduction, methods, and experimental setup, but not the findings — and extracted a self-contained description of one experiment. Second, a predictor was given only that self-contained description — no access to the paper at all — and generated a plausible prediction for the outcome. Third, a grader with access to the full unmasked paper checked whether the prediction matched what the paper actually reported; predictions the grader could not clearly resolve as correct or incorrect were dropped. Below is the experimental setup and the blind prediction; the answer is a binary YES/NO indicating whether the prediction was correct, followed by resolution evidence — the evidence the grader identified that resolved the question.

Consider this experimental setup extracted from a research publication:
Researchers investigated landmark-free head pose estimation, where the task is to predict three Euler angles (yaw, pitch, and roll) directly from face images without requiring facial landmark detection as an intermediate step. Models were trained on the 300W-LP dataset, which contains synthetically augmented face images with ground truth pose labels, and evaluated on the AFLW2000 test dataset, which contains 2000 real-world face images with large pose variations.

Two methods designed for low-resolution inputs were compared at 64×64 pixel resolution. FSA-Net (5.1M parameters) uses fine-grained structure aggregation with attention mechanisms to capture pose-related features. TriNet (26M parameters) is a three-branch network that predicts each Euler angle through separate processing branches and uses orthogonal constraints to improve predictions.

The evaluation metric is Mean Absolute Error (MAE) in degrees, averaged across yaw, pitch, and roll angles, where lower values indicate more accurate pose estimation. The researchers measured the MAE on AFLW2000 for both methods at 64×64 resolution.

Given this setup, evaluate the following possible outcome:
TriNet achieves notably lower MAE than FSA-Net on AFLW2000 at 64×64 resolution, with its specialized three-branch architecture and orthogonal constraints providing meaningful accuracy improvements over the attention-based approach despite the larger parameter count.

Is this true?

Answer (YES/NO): YES